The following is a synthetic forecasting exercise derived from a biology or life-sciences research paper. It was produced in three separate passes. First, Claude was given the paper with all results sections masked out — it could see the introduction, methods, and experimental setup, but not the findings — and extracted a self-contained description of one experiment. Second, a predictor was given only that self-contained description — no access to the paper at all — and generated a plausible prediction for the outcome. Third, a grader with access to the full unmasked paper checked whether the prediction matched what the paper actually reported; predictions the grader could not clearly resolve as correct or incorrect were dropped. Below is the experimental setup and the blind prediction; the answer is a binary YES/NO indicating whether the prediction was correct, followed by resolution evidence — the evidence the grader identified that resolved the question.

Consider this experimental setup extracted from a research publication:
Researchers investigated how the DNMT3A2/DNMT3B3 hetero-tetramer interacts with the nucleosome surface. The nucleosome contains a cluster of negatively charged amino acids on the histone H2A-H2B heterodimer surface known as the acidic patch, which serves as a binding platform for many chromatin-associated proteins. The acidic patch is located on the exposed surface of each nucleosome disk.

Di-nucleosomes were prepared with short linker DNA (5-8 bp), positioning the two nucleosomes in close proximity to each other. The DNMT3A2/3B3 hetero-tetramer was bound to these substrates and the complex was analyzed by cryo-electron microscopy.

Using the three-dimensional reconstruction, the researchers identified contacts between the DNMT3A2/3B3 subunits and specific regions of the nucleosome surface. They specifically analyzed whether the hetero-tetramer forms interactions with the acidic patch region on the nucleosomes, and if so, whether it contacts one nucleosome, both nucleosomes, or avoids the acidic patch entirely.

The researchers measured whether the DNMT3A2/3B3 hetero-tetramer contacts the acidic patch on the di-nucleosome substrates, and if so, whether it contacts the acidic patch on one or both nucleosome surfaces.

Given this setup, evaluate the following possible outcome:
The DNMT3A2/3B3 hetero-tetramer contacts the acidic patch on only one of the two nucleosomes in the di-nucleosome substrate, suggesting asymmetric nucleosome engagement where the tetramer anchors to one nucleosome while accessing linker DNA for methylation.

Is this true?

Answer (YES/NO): NO